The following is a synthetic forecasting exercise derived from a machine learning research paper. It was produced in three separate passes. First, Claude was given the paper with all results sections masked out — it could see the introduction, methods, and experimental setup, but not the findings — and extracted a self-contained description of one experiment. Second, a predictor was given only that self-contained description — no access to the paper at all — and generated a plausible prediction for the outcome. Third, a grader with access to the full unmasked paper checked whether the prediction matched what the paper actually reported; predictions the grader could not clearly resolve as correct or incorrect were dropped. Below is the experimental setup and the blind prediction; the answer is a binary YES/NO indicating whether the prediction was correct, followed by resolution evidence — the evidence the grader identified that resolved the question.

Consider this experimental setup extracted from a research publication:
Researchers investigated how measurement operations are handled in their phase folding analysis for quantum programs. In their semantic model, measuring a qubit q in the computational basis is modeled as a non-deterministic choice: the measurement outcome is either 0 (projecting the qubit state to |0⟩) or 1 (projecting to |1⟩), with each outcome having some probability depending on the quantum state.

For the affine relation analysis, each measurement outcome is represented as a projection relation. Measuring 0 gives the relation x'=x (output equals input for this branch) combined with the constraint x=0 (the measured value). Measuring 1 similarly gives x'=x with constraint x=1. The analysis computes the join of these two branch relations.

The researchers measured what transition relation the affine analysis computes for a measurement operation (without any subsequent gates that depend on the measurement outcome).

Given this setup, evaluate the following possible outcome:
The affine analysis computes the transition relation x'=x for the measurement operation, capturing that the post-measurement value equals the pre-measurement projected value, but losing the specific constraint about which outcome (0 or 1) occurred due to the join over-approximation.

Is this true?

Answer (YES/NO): YES